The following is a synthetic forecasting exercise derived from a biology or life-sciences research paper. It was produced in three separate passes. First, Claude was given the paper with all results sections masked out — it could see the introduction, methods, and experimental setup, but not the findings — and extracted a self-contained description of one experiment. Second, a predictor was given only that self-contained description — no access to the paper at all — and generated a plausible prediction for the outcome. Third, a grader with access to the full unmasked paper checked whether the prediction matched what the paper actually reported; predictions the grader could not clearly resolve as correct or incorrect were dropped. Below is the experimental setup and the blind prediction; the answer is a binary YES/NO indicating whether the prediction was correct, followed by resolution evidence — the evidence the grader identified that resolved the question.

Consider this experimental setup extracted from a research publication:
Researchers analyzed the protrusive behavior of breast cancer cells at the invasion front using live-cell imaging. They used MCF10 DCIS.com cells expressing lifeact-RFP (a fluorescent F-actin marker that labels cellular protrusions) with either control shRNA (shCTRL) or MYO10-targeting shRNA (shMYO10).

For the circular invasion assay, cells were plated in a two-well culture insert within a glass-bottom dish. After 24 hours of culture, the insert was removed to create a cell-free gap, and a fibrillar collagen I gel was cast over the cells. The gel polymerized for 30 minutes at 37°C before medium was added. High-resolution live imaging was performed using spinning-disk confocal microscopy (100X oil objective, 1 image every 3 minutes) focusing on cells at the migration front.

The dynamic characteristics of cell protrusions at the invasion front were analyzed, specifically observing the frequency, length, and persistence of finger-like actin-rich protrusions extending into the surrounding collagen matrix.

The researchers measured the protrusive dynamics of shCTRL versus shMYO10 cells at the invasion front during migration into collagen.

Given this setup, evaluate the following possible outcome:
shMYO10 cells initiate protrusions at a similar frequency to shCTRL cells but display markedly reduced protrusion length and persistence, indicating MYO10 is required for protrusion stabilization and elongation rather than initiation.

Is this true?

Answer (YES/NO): NO